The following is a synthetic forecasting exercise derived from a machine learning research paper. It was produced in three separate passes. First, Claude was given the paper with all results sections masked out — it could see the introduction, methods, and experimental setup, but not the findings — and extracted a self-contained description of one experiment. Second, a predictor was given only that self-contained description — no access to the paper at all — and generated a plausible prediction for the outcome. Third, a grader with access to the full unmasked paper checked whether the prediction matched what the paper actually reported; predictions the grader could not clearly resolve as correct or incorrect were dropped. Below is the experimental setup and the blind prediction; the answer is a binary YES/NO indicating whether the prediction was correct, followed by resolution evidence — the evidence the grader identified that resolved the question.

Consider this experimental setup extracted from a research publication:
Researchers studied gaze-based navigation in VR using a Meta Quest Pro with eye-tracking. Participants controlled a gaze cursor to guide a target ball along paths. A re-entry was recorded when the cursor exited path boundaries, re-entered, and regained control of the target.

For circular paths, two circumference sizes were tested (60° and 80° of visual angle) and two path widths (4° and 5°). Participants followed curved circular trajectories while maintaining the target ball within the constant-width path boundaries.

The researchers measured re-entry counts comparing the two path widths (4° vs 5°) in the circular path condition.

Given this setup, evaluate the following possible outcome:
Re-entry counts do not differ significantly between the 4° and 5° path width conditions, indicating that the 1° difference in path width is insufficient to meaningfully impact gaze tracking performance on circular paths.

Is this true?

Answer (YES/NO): NO